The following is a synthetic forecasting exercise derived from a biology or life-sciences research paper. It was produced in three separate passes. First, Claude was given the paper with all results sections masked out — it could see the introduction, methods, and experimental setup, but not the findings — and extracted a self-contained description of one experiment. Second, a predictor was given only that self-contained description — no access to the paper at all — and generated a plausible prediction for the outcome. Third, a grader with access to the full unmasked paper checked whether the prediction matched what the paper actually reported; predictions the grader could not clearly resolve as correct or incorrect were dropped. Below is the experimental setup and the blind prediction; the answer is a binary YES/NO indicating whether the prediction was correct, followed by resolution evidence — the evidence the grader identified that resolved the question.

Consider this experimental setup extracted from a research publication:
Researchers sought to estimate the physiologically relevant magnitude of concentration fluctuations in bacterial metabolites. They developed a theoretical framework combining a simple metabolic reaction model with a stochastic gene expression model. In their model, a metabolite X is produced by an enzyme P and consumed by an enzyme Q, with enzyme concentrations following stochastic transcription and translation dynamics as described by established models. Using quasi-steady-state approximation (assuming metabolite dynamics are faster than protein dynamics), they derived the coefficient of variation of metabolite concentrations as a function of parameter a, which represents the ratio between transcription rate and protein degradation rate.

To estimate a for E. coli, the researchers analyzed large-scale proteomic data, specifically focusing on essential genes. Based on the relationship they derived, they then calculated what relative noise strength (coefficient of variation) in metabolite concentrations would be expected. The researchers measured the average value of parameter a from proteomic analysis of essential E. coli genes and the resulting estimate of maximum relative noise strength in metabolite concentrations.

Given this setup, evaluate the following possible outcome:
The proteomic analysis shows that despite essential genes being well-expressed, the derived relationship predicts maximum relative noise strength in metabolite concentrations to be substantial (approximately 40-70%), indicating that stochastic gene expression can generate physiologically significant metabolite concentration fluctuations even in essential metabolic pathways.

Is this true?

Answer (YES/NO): YES